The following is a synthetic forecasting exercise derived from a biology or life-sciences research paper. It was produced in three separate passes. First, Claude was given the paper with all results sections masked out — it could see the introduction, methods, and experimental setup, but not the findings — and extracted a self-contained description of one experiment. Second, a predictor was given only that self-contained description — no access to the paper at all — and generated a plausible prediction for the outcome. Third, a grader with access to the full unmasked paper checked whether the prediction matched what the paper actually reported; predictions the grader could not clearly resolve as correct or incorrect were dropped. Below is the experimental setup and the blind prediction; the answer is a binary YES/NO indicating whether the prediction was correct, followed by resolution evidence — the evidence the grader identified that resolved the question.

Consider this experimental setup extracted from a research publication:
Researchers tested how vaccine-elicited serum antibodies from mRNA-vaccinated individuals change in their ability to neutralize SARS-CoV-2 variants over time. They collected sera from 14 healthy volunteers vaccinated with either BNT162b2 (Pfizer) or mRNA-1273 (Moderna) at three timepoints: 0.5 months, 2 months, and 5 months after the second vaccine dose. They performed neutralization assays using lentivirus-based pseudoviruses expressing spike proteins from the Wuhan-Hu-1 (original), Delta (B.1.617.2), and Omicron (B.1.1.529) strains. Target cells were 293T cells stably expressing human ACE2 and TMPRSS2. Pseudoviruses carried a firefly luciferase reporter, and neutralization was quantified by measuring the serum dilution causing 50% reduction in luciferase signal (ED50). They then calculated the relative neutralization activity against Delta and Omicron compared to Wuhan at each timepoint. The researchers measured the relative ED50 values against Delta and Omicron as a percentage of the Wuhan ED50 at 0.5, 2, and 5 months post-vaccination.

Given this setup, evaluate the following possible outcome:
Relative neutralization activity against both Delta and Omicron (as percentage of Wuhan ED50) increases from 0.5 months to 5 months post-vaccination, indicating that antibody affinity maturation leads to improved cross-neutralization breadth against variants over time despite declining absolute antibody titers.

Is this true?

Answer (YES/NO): NO